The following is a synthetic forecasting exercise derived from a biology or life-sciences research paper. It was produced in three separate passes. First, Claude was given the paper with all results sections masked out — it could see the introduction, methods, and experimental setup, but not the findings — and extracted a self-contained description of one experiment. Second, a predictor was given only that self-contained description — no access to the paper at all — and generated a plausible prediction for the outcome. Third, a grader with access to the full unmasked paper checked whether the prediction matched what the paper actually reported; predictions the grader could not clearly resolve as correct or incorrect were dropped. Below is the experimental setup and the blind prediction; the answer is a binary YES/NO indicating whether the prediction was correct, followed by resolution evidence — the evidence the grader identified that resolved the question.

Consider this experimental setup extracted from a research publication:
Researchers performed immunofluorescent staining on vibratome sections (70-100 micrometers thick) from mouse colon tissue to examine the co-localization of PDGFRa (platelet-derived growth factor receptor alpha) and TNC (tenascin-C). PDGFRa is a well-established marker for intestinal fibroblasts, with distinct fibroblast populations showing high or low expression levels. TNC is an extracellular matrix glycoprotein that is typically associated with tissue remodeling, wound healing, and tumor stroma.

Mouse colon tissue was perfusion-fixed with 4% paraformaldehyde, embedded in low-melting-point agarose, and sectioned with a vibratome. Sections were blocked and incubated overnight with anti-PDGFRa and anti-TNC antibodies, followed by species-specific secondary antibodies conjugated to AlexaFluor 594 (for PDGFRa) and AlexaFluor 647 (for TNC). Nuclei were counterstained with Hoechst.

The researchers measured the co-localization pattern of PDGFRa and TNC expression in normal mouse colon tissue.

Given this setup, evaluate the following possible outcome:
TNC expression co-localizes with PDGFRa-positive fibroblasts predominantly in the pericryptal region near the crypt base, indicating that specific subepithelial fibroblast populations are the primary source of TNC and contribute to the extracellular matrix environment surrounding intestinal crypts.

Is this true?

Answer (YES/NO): NO